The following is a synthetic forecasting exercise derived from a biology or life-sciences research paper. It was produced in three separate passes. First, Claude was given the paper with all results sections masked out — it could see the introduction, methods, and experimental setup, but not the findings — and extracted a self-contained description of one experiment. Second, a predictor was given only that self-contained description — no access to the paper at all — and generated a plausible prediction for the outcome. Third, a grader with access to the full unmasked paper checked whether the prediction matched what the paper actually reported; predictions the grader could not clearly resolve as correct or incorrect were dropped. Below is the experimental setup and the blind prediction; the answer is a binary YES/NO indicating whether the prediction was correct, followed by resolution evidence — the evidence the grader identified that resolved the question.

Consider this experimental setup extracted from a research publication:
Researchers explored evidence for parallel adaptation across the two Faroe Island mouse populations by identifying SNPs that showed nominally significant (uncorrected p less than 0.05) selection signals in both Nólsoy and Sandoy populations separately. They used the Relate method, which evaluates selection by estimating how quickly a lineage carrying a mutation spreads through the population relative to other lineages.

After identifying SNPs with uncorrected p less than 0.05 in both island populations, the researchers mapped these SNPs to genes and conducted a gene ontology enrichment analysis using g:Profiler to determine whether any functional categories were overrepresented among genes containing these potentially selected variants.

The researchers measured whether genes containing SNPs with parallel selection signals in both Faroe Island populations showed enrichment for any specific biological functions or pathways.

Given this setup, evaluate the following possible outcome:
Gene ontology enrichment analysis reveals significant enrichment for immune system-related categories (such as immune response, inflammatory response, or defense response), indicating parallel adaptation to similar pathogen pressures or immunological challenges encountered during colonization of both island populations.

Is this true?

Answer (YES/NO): NO